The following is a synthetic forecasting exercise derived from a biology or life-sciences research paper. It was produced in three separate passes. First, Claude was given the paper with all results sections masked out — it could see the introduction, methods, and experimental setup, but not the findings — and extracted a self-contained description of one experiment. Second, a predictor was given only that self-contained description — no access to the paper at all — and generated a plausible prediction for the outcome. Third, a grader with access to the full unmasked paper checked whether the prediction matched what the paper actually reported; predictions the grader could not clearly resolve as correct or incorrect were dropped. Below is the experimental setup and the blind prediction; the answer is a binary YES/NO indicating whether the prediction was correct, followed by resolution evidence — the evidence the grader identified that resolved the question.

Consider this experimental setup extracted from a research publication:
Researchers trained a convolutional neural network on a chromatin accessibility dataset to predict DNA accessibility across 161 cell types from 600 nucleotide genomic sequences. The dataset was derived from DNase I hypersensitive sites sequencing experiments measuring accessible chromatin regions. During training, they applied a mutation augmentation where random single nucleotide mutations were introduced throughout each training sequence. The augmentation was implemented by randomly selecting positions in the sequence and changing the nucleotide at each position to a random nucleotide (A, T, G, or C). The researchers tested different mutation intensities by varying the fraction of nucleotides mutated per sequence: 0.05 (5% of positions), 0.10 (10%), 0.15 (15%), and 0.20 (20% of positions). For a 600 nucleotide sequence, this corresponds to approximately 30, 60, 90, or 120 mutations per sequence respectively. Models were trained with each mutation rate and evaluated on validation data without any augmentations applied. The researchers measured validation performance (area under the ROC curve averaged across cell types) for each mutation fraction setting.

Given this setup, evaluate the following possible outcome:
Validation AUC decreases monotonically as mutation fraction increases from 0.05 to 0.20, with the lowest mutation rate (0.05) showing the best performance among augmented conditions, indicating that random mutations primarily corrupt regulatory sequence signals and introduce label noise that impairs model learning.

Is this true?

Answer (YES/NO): NO